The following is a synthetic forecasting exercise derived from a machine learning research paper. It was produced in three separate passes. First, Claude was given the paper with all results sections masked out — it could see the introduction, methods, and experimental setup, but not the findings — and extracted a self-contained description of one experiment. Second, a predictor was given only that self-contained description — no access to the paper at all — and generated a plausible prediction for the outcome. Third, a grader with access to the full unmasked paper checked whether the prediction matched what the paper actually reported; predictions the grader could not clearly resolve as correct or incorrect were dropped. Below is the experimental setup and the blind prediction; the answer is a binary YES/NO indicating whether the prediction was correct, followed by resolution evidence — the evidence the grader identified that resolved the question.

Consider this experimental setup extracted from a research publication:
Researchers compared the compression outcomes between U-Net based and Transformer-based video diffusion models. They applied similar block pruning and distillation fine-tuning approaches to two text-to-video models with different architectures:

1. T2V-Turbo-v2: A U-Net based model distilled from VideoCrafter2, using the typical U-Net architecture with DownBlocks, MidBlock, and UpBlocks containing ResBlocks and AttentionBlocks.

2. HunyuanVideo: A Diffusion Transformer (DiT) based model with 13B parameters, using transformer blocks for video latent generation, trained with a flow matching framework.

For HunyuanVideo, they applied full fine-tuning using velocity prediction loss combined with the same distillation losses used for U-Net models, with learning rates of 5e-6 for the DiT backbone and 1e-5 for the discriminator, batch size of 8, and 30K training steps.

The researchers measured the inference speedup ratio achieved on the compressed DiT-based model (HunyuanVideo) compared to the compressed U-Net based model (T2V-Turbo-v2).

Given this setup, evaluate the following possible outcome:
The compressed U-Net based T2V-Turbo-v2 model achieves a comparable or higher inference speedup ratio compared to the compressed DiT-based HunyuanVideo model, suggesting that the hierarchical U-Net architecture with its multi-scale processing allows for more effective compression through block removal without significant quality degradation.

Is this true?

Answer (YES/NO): YES